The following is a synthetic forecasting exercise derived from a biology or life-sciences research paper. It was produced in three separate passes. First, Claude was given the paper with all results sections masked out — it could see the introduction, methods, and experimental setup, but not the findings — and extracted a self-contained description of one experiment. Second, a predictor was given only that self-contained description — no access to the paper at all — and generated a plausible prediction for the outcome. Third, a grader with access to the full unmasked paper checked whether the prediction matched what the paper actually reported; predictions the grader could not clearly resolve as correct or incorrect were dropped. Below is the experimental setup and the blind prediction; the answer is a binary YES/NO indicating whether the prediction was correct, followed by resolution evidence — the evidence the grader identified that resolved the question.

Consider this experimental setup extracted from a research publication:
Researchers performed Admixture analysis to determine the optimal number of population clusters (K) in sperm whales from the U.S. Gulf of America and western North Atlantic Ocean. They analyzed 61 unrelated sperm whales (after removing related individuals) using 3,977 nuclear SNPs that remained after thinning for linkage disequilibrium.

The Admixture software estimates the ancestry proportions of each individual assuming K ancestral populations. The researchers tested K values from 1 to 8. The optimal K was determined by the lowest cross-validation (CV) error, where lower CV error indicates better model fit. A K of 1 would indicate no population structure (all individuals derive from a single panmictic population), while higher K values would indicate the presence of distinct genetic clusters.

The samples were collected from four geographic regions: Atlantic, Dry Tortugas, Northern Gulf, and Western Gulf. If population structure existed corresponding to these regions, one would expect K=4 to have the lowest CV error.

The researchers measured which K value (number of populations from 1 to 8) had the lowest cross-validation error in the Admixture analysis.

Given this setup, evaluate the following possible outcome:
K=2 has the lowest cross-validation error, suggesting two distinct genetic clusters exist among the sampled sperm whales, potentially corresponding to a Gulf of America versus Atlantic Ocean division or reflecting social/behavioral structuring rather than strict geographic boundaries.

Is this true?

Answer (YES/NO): NO